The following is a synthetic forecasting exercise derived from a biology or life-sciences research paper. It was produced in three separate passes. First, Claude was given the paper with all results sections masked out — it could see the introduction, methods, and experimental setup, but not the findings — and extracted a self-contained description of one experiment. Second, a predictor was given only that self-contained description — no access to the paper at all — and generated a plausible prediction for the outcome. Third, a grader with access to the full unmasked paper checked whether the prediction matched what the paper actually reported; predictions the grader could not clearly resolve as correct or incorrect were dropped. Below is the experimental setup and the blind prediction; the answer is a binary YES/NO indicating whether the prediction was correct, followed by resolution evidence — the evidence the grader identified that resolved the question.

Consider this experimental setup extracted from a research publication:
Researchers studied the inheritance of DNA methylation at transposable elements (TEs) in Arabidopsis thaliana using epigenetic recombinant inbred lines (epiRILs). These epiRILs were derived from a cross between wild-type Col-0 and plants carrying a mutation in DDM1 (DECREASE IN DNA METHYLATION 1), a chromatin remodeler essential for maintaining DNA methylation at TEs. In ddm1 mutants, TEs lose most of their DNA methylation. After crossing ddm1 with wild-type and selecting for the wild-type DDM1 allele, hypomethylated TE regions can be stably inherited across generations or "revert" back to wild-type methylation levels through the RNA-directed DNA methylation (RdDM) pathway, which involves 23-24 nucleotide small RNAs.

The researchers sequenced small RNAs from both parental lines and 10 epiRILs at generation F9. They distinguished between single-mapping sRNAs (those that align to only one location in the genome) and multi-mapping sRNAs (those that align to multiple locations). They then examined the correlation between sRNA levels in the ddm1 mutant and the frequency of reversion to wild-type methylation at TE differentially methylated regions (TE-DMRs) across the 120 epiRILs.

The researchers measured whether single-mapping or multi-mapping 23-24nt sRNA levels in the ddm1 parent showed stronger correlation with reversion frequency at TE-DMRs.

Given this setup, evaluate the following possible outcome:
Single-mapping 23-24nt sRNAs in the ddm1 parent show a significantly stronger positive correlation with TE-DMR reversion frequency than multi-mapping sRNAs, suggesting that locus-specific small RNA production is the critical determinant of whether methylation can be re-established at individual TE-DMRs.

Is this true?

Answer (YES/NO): NO